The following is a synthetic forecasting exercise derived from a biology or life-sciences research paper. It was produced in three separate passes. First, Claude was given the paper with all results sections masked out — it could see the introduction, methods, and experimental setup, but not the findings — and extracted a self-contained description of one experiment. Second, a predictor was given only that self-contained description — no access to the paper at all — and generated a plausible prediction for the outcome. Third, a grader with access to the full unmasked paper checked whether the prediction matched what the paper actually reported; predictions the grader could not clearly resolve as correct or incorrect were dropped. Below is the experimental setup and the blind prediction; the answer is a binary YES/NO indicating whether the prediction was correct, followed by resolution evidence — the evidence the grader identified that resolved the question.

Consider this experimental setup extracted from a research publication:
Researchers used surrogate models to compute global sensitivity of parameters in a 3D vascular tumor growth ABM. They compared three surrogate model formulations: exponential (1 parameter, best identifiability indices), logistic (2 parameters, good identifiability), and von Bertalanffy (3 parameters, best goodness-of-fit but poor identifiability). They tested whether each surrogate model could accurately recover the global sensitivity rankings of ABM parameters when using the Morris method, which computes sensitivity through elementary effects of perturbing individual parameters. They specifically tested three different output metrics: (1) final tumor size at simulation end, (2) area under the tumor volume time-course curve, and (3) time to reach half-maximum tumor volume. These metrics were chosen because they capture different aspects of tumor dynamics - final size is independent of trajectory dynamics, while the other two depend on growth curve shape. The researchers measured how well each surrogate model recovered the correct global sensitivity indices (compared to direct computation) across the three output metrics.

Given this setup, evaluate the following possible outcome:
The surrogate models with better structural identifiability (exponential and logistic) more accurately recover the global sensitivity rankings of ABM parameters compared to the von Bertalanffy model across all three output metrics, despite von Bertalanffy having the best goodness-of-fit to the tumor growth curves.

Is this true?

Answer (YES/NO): NO